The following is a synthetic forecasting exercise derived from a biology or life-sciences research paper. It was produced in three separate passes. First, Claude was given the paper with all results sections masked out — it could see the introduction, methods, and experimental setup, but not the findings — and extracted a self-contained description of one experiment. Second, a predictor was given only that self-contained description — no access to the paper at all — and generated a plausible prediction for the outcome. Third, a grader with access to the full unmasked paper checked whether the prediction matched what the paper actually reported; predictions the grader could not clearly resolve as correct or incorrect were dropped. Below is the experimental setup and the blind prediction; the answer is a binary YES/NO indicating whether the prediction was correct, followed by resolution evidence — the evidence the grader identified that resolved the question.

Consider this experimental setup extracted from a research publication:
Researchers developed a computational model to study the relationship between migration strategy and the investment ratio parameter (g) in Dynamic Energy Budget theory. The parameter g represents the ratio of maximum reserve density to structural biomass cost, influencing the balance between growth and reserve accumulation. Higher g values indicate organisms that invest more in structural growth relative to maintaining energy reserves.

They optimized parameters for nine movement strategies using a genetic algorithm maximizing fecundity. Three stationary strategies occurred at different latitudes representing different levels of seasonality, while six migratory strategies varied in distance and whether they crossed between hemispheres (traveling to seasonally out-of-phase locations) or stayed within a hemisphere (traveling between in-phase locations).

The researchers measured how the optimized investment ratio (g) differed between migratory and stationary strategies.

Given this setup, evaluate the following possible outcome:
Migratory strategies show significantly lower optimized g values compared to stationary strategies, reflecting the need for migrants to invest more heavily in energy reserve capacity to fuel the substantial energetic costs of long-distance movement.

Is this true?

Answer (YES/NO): NO